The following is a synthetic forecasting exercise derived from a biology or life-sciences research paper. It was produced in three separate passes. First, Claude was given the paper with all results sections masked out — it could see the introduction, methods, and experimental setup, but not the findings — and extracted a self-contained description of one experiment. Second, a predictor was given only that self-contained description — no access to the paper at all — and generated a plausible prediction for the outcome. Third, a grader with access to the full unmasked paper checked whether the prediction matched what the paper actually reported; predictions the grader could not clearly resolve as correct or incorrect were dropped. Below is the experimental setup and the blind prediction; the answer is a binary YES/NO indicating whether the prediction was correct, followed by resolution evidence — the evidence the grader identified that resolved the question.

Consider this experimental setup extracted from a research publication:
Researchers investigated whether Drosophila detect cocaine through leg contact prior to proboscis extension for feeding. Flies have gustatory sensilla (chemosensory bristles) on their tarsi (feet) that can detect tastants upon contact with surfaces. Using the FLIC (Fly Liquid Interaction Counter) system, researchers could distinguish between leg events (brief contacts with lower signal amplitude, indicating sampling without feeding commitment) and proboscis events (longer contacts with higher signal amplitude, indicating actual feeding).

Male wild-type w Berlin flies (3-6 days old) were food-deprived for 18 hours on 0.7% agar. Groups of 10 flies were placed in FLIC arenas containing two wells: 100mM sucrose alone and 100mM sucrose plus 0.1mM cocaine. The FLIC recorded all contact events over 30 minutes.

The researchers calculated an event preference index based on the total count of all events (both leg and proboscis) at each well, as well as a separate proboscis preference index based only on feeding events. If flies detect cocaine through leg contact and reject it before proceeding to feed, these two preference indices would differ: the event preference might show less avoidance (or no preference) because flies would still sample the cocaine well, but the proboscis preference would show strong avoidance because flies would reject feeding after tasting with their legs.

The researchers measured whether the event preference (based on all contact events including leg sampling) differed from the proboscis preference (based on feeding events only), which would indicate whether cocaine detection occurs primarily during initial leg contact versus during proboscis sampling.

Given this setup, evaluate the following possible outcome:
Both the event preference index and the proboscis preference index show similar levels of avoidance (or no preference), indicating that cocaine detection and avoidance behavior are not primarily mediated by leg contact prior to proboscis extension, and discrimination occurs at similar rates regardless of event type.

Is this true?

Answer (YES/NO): NO